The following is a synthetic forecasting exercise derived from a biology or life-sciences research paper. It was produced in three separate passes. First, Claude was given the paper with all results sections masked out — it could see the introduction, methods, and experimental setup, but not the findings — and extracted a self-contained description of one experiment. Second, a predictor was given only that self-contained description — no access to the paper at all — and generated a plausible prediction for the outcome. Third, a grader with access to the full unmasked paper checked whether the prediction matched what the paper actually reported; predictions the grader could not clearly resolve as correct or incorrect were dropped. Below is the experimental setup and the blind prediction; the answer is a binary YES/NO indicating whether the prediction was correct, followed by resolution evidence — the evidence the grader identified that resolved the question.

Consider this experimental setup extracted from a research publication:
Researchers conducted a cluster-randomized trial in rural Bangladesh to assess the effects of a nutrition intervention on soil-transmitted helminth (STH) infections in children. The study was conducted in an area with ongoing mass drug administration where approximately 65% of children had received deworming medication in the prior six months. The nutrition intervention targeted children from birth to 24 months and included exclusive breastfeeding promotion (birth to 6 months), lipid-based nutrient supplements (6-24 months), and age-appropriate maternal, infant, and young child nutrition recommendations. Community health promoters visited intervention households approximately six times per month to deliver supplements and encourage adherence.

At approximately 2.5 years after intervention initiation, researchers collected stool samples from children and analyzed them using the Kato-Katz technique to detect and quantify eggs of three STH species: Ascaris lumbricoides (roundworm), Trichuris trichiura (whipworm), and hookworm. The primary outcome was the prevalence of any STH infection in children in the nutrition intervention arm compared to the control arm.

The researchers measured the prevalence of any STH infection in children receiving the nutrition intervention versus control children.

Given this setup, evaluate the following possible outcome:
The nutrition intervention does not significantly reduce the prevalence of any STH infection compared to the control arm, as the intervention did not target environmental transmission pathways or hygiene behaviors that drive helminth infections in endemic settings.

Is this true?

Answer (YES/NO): YES